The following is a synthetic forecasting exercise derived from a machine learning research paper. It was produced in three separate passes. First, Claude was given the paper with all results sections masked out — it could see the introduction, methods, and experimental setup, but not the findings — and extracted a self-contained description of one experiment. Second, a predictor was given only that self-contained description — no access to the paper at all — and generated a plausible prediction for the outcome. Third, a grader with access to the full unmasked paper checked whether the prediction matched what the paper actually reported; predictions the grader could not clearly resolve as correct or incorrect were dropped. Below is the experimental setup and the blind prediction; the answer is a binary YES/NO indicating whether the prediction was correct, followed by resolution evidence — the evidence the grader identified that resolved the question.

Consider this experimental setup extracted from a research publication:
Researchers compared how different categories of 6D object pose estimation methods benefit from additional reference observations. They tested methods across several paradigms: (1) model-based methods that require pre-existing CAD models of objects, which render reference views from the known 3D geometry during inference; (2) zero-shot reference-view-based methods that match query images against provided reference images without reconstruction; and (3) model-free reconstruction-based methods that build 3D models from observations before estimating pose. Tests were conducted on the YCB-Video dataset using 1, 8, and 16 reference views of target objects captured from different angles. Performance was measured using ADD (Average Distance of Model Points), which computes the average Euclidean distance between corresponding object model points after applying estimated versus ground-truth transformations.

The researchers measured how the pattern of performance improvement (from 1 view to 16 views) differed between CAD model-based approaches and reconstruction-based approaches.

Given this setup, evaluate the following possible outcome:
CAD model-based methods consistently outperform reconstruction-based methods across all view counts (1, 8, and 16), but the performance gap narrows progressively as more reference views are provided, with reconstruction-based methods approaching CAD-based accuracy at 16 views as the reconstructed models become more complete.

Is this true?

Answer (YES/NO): NO